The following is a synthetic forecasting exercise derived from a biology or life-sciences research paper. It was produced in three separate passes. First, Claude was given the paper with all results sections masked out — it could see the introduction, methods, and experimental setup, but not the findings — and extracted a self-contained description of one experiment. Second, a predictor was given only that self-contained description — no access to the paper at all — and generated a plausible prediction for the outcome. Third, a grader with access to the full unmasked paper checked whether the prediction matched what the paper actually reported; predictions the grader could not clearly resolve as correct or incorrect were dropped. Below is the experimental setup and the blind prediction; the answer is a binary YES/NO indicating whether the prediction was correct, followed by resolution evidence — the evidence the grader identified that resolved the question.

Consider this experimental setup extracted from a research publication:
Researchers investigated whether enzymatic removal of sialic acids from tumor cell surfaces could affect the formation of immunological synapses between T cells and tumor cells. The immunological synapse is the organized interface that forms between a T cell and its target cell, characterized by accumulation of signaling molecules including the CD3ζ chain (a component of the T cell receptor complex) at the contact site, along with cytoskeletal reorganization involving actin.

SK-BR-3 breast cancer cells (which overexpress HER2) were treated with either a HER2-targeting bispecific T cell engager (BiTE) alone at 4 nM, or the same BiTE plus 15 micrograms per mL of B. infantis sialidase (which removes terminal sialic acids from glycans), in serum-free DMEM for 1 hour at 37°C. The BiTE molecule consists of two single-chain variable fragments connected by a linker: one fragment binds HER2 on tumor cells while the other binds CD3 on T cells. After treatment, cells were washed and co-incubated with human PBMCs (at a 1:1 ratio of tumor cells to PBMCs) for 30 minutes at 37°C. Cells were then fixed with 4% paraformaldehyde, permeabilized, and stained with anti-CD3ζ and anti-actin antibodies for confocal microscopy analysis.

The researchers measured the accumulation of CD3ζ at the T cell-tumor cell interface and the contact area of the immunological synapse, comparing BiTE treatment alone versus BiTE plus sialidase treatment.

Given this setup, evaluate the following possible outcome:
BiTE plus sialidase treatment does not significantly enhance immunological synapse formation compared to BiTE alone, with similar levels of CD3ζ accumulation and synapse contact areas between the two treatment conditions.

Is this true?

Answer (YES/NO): NO